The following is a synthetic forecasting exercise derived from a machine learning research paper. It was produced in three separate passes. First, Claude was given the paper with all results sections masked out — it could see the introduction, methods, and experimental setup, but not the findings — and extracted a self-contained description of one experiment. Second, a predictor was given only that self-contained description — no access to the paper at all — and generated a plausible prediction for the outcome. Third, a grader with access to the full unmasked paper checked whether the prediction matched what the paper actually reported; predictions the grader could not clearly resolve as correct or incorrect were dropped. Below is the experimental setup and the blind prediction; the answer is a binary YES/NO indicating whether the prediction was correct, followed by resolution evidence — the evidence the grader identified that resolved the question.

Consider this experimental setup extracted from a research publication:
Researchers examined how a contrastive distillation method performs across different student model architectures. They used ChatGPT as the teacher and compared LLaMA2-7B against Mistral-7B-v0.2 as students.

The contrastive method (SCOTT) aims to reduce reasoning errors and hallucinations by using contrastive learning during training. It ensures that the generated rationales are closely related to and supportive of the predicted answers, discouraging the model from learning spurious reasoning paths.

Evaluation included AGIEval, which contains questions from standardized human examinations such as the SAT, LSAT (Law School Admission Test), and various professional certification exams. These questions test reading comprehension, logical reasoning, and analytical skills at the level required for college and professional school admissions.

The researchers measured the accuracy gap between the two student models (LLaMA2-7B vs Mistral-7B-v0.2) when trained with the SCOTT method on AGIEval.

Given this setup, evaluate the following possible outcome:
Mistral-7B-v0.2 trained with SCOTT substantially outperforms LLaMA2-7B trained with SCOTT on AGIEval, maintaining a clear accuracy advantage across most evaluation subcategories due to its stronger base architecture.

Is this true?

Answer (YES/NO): YES